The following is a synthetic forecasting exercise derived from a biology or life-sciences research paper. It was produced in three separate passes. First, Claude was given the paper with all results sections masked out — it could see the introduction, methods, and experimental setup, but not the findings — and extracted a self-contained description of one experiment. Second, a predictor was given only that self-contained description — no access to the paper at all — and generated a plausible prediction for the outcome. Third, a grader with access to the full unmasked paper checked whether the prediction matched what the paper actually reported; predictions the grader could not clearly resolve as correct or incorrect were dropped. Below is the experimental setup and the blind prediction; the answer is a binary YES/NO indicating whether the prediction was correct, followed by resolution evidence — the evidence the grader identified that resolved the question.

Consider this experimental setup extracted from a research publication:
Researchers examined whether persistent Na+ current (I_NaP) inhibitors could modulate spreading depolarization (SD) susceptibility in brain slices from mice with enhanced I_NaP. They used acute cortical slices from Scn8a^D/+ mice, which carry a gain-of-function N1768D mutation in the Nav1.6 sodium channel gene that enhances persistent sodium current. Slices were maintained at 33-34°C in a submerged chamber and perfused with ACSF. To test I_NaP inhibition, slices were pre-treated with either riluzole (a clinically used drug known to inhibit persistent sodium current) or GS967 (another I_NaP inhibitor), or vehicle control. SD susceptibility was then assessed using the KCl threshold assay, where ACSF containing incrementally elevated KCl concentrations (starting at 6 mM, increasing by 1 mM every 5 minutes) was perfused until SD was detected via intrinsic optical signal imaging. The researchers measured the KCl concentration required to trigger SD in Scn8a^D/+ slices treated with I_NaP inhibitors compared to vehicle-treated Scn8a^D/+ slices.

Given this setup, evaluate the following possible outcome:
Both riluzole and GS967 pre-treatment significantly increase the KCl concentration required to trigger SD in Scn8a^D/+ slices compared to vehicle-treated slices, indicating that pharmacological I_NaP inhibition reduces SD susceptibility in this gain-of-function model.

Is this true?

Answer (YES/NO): YES